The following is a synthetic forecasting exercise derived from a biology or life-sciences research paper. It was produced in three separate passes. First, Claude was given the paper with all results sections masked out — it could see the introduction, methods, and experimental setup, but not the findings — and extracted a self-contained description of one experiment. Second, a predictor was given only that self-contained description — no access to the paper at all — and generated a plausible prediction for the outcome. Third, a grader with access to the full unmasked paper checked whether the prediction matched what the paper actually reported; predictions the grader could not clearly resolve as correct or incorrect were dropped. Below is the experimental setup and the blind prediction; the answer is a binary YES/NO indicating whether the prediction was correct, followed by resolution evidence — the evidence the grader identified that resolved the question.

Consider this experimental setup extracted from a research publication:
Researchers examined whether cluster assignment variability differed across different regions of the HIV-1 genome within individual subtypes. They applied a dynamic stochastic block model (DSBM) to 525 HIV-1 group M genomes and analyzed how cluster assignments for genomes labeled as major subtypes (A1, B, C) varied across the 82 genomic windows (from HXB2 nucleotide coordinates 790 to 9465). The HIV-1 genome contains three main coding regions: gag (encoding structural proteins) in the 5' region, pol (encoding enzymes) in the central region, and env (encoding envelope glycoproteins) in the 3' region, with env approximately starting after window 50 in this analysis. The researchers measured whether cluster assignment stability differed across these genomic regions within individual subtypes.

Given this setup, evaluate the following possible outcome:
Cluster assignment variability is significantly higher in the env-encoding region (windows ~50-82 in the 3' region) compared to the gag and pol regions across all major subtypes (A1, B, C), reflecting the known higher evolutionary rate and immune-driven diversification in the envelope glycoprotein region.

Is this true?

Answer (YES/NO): YES